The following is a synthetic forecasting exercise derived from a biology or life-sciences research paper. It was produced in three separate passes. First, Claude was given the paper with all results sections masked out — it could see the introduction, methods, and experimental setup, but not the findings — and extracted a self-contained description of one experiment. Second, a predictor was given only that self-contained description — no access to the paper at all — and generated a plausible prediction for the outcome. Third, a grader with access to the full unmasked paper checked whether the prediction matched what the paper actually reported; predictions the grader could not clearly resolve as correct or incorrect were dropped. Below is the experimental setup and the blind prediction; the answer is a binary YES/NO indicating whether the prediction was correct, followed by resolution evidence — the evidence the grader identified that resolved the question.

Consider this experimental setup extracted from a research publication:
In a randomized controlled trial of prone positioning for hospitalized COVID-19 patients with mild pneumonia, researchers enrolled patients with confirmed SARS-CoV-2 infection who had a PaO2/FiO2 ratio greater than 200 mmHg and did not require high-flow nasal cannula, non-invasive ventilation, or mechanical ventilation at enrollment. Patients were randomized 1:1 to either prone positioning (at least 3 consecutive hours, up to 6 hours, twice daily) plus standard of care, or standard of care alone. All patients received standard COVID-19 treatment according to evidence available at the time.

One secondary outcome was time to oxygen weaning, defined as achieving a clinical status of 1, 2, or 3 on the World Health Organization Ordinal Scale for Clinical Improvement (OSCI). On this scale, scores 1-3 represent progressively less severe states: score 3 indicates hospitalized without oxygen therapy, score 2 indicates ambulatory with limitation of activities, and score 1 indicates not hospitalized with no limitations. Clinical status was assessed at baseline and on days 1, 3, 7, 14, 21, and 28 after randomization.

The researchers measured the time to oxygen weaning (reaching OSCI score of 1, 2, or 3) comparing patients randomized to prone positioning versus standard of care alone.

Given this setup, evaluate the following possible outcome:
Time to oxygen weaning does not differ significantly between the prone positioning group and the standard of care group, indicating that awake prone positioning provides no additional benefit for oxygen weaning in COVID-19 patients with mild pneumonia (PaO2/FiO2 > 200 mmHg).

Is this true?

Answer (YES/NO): YES